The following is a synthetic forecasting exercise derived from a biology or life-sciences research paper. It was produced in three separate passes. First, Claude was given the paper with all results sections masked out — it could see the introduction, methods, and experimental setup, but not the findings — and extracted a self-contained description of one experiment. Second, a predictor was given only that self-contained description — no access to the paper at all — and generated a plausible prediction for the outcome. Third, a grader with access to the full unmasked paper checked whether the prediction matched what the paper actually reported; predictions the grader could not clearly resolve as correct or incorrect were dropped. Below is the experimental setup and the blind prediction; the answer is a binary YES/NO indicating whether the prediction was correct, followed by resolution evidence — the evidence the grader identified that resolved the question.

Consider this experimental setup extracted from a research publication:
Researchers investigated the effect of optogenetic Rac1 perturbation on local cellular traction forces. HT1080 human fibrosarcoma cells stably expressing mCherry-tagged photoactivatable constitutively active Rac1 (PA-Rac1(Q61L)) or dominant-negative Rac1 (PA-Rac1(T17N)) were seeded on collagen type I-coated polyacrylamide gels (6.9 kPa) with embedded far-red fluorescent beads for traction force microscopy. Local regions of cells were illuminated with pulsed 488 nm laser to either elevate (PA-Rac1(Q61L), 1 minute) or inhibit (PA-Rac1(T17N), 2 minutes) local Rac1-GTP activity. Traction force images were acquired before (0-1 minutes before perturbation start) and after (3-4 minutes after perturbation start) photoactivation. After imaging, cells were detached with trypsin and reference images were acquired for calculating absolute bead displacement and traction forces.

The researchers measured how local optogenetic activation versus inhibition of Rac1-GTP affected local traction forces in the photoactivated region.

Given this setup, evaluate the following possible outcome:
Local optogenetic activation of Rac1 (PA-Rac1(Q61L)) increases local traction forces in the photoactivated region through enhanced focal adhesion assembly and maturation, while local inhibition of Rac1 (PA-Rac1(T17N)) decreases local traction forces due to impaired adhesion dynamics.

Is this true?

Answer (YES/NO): YES